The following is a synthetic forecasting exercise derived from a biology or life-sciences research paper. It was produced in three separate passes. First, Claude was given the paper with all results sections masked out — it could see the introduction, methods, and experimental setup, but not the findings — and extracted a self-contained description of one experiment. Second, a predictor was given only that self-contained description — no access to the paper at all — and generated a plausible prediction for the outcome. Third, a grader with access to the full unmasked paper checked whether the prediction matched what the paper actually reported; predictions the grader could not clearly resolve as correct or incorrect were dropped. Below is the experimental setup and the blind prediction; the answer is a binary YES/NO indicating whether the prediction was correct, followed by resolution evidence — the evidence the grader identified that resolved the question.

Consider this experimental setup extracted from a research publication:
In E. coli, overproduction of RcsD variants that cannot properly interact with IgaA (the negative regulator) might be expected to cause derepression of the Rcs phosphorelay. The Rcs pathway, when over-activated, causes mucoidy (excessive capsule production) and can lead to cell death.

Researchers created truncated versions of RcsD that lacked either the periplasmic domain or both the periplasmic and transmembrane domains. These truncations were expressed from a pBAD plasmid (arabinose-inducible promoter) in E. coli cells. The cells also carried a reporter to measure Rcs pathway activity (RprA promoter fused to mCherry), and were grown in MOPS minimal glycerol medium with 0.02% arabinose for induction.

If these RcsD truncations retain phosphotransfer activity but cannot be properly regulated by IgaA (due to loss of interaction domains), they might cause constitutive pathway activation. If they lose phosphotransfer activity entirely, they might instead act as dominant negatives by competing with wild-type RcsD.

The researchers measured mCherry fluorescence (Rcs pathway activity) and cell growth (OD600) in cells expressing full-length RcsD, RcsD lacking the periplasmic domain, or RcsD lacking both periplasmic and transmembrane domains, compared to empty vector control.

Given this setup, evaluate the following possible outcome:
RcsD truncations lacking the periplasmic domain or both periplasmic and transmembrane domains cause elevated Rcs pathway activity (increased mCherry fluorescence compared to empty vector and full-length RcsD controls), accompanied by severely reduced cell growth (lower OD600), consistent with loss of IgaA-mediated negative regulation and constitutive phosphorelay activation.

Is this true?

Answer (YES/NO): NO